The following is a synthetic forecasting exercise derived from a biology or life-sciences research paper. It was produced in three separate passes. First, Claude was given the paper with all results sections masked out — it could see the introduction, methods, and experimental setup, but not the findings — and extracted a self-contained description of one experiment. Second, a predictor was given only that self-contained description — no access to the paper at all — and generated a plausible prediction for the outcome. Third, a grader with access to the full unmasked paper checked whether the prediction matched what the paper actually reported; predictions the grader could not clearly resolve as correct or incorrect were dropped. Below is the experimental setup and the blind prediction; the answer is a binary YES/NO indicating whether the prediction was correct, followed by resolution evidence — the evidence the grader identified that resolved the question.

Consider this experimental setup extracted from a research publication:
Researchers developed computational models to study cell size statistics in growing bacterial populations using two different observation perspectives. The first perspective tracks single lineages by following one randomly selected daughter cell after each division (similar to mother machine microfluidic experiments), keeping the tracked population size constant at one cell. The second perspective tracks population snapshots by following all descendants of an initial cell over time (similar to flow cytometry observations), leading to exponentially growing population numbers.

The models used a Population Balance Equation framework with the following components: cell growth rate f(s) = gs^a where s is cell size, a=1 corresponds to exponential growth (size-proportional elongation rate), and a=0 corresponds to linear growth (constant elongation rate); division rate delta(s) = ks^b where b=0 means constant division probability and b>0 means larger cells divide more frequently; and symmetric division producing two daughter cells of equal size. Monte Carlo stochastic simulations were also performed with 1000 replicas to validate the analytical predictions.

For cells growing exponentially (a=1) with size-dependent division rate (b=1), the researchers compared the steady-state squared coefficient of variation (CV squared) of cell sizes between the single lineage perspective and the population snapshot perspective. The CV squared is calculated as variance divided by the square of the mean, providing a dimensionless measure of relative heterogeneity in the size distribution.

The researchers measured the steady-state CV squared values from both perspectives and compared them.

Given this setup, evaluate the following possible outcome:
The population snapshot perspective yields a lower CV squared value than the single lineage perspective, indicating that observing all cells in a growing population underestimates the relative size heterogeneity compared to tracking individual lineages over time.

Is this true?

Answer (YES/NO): NO